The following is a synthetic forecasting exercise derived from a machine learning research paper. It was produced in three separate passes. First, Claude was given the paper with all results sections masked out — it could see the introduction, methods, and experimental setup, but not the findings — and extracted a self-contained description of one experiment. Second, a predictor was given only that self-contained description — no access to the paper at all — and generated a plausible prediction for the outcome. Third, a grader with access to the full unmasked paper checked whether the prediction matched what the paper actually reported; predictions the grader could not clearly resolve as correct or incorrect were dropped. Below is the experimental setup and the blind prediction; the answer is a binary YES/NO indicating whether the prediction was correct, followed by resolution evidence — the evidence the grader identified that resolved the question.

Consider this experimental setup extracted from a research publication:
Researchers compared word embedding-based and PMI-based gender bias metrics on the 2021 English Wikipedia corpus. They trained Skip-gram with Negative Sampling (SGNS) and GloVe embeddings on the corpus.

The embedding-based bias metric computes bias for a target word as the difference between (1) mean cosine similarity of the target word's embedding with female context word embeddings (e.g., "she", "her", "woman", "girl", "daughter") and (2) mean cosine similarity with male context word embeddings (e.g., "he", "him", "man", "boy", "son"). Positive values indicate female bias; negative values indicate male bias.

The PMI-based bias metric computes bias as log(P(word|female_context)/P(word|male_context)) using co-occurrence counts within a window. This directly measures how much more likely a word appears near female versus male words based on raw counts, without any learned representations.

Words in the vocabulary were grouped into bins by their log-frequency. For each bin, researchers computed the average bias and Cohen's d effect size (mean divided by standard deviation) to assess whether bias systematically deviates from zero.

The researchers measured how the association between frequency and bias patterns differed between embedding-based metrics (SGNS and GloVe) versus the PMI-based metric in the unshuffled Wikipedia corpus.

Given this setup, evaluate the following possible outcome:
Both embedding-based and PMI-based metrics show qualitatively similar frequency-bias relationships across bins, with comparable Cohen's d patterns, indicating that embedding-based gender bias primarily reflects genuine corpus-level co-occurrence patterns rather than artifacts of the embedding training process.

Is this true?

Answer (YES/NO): NO